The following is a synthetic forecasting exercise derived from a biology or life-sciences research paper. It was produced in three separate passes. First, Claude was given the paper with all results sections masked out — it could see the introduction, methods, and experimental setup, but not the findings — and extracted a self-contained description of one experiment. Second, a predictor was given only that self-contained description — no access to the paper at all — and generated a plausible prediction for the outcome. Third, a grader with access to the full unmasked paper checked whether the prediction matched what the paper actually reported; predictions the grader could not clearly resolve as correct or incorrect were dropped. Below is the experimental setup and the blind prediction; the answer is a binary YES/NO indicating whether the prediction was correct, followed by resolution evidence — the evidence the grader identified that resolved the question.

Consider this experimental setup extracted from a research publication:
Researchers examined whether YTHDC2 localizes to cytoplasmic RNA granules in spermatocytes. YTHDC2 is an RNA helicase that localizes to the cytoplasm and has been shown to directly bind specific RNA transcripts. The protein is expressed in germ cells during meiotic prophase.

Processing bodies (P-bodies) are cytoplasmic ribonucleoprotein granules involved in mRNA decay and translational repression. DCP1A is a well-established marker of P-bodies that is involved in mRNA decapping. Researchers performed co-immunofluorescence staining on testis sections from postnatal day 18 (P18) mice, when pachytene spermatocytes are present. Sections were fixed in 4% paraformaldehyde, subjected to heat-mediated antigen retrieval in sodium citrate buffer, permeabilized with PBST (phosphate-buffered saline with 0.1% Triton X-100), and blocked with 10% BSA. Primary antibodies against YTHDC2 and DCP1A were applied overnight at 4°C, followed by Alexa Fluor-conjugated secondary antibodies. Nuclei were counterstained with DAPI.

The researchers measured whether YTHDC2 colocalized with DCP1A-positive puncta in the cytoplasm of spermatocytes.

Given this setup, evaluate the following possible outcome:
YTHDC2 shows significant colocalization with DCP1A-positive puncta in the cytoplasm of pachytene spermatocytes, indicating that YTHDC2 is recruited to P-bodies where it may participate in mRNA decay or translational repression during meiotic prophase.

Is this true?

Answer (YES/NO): YES